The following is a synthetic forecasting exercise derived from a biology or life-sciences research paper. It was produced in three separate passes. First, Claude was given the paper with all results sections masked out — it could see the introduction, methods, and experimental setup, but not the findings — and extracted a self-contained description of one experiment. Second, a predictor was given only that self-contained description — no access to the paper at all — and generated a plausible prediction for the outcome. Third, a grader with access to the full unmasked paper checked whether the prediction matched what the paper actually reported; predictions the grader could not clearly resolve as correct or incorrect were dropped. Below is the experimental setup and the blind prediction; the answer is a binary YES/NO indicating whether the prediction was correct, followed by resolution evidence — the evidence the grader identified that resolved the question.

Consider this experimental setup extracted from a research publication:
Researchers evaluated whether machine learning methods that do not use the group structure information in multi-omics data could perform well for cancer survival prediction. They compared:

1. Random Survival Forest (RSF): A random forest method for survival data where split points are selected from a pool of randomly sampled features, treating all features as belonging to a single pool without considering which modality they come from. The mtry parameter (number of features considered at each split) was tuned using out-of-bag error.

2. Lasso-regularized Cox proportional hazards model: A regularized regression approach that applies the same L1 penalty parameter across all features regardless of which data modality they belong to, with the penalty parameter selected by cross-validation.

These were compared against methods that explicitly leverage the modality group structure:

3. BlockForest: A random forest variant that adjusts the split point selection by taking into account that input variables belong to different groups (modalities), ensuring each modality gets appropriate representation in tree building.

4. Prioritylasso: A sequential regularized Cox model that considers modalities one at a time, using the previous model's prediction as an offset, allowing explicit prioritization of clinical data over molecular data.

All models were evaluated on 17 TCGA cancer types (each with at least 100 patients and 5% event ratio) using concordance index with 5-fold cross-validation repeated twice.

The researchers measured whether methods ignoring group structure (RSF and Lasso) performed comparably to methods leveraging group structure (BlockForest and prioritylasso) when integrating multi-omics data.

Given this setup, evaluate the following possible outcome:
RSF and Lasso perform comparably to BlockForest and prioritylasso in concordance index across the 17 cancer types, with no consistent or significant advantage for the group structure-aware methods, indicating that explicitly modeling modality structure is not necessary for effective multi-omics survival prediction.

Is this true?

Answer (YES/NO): NO